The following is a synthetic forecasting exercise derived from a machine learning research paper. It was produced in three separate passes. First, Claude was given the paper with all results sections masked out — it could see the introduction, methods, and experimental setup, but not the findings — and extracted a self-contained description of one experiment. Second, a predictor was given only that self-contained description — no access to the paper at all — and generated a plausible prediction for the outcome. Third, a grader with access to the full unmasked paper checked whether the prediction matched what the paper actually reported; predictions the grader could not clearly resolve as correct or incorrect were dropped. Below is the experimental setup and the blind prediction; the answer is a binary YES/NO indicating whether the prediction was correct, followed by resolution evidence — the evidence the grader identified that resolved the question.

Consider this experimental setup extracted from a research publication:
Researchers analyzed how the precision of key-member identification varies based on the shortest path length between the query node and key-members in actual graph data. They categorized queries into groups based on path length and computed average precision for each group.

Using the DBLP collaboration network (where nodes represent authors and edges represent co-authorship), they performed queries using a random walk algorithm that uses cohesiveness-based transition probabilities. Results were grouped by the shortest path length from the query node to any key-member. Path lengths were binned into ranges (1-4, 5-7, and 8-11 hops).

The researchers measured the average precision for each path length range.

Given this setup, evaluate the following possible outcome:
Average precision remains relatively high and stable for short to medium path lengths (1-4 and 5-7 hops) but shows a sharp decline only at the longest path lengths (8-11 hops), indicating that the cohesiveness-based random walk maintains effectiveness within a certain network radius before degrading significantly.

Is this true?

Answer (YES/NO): YES